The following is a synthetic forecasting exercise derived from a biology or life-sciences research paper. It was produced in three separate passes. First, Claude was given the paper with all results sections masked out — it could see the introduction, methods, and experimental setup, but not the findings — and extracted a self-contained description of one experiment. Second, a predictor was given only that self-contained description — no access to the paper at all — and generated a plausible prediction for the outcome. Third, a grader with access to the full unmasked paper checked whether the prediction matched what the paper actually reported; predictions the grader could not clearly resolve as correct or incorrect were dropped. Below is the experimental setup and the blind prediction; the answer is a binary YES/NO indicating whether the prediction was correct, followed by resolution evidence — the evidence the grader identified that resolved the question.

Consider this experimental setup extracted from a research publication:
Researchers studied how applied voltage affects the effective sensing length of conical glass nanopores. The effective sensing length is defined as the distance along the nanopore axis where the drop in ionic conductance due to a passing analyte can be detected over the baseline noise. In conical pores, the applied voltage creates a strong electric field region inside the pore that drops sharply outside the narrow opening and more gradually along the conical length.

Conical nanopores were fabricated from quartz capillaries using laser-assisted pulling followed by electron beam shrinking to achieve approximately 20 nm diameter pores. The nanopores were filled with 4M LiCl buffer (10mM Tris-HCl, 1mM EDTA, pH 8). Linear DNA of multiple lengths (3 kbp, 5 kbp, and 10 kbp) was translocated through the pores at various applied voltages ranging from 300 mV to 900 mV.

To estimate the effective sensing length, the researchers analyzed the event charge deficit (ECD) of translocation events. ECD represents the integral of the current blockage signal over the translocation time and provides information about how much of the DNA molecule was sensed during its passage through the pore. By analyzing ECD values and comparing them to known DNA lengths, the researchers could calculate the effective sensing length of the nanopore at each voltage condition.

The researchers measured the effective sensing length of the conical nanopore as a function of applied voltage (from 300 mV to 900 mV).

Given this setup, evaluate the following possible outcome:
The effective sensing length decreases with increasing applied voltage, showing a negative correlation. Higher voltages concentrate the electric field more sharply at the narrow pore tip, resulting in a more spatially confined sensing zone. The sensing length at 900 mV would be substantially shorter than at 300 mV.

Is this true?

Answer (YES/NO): NO